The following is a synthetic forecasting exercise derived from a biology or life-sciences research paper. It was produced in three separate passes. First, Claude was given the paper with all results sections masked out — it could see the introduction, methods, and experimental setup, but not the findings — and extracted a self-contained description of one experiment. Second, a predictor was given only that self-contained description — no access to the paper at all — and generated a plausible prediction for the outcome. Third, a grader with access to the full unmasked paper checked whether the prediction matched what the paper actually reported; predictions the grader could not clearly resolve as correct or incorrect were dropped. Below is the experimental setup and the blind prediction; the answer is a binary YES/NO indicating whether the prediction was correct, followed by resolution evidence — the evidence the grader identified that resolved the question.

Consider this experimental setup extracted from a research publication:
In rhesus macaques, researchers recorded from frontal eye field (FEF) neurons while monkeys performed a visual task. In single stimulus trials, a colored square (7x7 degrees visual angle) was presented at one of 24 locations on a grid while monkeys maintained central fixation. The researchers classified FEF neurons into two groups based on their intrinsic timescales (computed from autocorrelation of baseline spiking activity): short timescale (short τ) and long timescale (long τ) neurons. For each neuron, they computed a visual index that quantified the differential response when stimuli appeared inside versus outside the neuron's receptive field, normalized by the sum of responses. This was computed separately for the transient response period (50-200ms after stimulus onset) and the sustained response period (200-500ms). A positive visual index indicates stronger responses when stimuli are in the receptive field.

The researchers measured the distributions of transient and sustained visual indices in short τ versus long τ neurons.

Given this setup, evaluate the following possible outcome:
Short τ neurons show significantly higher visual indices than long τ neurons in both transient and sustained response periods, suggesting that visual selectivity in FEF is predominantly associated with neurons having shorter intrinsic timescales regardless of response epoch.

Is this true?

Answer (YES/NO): NO